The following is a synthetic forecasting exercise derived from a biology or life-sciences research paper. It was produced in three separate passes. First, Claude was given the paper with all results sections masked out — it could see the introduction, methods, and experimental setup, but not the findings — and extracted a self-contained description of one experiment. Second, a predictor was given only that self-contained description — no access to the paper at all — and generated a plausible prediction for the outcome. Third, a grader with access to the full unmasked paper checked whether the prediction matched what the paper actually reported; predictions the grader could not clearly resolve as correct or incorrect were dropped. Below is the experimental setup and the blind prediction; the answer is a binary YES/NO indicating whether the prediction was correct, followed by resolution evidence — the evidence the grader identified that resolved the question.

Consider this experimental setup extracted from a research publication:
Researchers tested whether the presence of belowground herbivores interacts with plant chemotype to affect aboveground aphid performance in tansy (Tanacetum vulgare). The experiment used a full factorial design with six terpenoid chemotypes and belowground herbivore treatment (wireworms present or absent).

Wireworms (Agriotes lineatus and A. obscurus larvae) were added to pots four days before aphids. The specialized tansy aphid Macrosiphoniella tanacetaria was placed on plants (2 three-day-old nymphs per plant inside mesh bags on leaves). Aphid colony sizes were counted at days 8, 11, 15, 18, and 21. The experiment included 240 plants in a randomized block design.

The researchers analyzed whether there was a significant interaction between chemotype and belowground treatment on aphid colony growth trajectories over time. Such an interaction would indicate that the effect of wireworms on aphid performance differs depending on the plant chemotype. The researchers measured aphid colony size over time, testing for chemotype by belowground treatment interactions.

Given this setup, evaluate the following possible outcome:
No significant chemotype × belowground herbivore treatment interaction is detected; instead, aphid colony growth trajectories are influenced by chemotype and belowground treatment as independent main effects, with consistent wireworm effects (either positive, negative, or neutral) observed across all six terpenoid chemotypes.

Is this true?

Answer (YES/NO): NO